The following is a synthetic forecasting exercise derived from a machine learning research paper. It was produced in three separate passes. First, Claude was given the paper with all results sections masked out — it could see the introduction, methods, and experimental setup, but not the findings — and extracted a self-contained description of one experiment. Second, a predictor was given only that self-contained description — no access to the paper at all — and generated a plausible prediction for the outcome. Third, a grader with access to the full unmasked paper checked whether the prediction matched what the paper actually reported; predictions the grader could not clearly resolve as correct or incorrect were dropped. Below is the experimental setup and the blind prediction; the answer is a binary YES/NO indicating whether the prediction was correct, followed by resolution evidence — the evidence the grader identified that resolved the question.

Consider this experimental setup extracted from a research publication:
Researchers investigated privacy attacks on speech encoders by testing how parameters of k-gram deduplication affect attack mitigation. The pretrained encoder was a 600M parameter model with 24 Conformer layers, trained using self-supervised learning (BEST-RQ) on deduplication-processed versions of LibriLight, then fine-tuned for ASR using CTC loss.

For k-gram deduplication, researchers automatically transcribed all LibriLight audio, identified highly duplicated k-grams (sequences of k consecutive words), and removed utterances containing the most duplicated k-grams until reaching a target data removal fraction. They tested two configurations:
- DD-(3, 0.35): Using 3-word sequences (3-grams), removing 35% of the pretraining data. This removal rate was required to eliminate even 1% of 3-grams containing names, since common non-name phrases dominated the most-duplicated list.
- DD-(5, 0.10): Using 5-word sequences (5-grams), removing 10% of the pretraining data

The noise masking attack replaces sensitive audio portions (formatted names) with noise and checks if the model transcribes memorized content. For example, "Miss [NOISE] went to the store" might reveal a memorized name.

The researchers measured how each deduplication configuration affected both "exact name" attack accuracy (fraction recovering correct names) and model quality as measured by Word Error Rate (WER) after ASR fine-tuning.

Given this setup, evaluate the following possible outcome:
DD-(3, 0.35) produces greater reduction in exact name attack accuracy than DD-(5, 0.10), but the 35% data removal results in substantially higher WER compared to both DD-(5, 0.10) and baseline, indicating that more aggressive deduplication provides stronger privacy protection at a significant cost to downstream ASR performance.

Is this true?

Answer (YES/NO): NO